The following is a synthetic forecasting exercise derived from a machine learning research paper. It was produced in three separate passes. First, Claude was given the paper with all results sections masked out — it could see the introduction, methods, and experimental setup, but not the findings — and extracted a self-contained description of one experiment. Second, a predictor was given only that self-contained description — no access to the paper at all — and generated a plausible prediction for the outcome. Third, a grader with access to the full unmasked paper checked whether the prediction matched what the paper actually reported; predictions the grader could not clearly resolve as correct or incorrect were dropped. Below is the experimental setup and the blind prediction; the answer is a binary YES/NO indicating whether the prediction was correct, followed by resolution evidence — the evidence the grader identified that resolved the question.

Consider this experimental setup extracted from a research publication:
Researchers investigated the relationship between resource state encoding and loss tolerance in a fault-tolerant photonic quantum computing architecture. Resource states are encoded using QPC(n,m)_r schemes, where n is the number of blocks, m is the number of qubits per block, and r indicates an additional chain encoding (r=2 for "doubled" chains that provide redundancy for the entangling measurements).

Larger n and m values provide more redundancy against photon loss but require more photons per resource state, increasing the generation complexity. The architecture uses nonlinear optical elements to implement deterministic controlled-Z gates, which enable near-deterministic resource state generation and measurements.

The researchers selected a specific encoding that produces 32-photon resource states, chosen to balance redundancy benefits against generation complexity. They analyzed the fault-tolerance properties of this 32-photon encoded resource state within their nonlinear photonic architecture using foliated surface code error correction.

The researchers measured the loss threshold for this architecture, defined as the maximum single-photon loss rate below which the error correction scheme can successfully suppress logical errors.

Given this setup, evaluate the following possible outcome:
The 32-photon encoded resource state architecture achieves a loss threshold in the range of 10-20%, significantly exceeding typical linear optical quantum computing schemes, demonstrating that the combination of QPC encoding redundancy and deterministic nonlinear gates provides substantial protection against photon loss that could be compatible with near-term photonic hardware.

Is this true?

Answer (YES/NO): YES